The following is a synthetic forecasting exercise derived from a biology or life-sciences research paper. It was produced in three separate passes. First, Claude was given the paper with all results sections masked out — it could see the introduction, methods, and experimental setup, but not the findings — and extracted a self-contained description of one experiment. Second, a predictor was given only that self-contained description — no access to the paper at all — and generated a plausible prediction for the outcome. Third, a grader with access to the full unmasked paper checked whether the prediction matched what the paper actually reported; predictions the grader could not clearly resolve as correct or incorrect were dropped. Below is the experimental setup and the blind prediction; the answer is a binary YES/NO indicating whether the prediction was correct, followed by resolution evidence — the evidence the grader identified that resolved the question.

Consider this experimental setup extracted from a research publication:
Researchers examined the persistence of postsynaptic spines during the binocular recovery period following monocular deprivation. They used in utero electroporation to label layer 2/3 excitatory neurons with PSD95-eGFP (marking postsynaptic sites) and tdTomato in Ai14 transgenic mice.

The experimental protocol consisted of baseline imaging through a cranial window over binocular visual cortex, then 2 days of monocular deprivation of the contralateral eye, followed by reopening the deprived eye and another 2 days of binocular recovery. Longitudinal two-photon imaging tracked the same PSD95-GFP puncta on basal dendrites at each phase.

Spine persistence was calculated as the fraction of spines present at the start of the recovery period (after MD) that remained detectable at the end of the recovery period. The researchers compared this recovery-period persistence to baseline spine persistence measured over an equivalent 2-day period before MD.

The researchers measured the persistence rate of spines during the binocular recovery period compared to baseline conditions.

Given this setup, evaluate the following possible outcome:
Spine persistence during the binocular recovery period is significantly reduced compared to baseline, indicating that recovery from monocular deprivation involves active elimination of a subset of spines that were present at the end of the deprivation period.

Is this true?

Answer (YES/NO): NO